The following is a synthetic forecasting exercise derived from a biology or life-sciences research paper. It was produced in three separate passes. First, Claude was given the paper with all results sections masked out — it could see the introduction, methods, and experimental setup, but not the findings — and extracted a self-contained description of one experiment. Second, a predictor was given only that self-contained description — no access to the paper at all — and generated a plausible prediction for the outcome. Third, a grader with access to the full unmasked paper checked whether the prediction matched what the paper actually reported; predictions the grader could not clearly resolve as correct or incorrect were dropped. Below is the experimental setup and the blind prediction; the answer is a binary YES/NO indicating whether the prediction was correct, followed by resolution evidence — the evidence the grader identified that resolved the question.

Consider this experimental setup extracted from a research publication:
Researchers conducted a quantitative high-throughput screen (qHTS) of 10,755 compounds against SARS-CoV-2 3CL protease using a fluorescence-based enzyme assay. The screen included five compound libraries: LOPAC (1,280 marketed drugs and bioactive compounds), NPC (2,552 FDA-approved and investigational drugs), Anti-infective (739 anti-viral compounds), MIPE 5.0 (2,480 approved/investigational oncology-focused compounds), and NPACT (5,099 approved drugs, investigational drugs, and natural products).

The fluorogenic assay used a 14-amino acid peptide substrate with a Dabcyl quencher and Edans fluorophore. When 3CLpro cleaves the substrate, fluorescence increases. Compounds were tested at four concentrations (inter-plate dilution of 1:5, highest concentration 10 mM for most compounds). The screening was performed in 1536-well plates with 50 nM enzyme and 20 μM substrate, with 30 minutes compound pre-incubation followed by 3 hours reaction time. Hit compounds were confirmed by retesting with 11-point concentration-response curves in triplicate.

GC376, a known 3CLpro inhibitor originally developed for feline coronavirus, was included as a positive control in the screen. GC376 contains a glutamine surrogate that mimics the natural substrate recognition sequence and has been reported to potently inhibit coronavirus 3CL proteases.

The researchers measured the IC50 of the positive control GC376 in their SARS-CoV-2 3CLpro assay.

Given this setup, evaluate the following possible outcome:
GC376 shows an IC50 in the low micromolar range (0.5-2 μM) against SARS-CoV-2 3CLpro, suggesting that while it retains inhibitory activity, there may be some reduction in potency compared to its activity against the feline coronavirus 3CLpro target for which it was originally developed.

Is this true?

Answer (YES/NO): NO